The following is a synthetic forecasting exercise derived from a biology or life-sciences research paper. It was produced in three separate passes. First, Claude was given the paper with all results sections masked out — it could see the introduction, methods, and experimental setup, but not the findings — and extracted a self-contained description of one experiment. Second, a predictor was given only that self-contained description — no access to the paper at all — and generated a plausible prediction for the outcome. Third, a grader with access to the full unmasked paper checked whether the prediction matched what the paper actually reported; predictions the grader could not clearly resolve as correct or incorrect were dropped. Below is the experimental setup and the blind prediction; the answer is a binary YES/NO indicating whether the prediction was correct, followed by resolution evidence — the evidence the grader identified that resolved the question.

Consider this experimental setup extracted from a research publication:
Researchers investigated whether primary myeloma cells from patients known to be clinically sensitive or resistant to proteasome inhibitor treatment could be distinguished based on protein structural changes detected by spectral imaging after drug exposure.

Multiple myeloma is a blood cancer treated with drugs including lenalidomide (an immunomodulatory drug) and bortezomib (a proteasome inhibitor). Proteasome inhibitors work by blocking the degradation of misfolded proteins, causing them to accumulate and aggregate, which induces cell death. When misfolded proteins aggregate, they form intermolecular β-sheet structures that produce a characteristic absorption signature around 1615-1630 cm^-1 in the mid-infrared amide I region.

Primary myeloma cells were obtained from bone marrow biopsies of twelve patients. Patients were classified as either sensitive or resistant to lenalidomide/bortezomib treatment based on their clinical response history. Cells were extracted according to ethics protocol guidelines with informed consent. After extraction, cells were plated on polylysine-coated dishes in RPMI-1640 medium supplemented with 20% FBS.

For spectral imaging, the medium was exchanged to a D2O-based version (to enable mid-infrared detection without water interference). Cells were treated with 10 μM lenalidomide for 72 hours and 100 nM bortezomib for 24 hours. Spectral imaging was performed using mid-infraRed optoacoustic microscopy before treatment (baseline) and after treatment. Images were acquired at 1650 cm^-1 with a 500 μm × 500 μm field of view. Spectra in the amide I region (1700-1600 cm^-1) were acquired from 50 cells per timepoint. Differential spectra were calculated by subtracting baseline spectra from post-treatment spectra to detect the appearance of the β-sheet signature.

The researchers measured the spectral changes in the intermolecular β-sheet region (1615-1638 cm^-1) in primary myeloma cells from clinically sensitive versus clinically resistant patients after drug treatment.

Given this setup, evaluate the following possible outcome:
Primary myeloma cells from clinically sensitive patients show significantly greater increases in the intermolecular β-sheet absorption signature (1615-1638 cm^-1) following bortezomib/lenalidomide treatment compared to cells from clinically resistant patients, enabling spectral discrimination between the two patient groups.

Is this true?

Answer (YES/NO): YES